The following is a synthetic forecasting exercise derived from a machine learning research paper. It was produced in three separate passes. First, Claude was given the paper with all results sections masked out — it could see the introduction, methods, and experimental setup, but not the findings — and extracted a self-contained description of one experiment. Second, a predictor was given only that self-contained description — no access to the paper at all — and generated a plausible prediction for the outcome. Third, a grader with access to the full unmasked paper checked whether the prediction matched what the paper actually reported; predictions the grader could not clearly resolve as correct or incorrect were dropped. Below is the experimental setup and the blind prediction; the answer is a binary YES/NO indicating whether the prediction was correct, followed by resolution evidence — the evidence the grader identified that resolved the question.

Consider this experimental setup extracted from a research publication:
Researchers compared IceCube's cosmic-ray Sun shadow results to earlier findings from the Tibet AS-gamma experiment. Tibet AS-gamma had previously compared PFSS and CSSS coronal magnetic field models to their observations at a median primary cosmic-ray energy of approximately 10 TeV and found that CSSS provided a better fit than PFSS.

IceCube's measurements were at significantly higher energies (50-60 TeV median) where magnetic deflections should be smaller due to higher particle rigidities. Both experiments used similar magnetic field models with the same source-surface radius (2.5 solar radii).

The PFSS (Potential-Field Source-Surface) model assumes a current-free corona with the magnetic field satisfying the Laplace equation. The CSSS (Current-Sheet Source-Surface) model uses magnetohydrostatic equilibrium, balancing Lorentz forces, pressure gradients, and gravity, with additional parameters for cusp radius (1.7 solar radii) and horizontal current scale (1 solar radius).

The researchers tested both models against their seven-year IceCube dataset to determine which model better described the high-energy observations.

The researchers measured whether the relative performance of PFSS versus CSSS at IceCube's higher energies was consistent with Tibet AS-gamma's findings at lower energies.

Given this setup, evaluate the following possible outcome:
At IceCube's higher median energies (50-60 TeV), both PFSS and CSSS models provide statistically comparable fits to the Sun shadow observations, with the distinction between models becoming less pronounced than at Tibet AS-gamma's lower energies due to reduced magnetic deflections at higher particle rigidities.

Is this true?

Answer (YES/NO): YES